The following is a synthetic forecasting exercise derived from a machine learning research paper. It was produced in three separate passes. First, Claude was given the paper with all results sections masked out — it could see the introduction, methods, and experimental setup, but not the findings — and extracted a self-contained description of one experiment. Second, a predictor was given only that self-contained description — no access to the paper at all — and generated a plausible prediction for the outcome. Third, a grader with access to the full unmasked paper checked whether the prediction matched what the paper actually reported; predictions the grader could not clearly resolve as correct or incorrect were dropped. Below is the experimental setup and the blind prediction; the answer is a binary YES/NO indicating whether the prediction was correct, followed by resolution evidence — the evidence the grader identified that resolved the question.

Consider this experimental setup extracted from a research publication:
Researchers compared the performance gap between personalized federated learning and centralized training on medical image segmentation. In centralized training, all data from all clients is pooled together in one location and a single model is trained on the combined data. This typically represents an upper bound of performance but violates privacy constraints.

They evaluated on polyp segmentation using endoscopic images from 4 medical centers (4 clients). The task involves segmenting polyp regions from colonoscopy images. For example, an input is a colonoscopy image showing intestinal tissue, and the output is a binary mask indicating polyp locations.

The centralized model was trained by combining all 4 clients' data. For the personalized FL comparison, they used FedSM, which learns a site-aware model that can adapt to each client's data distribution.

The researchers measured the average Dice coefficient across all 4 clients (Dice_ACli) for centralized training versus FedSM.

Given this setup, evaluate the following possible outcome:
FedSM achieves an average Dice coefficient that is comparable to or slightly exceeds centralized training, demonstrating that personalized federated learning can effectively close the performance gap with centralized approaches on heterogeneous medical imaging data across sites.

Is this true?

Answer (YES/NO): NO